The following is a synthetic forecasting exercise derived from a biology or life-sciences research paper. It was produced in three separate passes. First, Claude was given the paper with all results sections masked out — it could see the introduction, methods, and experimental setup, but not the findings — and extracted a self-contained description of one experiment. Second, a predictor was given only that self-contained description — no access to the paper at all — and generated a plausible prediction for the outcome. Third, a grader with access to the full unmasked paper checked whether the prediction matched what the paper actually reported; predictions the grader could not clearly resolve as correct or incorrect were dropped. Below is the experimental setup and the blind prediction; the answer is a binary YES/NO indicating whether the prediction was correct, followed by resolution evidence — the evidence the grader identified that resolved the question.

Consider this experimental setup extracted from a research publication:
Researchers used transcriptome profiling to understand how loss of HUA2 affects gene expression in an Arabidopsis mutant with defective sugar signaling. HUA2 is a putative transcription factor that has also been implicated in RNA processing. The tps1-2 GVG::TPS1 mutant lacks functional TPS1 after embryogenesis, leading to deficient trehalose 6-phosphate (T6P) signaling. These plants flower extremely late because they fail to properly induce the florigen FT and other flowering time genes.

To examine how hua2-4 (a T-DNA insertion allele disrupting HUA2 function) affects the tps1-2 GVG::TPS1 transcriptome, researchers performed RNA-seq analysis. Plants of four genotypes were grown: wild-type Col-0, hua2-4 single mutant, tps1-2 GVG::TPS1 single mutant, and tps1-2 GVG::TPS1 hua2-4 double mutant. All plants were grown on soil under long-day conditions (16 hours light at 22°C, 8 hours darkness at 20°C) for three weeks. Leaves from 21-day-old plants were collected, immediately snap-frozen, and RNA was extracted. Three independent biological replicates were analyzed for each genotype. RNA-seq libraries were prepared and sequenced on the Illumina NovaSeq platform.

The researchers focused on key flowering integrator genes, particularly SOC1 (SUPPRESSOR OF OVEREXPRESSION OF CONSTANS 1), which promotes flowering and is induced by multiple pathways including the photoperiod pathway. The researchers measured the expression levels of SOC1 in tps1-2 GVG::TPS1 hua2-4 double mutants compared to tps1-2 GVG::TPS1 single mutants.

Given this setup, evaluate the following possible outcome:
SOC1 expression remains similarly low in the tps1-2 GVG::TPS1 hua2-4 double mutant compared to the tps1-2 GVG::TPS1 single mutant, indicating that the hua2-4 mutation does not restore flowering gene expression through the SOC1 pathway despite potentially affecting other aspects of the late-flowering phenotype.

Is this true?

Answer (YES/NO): NO